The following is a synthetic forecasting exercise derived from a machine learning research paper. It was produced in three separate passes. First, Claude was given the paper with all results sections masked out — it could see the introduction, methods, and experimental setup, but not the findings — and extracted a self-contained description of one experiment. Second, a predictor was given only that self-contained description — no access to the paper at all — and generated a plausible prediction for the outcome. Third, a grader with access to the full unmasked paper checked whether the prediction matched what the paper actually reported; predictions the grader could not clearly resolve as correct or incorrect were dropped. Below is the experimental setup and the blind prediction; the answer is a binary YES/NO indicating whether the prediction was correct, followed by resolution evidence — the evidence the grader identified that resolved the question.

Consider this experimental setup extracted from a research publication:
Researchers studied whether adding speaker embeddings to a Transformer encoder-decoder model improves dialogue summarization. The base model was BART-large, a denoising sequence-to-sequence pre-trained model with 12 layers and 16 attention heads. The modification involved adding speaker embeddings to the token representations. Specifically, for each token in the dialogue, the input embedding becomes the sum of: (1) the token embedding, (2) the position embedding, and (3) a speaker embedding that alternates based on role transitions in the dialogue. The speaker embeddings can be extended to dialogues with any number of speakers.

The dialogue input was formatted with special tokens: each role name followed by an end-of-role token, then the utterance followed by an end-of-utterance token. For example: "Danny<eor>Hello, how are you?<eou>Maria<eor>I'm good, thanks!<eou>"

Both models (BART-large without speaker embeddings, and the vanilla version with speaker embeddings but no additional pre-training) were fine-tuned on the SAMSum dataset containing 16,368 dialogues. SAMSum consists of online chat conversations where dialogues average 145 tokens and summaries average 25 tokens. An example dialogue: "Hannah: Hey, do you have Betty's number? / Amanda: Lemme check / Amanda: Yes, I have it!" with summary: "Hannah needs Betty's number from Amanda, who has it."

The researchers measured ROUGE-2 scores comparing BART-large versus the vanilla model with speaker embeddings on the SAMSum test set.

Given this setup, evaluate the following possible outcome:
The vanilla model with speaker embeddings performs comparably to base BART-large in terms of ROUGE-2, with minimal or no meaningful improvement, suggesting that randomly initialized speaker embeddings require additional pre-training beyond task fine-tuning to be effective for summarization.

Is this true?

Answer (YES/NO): NO